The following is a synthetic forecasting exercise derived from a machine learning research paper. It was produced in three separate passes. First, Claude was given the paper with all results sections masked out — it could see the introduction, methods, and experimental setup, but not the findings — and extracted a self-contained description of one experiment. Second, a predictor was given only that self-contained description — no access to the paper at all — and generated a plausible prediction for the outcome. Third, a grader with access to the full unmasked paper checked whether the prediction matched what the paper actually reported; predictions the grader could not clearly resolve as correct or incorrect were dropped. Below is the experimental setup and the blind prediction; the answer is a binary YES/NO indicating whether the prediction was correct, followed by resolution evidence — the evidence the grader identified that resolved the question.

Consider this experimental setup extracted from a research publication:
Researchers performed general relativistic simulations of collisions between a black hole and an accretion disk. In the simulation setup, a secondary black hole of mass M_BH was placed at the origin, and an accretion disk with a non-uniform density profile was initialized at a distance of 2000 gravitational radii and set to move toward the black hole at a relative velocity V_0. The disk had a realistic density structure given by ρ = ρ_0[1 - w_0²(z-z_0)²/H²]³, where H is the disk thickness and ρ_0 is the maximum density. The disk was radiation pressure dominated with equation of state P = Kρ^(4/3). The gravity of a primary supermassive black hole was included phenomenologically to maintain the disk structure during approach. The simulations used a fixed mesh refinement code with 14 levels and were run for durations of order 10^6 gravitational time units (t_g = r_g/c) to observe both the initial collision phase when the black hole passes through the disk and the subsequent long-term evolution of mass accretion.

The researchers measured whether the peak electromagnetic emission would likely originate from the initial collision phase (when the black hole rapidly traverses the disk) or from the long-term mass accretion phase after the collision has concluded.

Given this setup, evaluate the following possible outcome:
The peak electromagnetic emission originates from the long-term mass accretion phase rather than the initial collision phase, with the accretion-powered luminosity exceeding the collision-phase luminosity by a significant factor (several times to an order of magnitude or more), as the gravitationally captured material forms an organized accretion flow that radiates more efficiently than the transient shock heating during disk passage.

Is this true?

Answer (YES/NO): NO